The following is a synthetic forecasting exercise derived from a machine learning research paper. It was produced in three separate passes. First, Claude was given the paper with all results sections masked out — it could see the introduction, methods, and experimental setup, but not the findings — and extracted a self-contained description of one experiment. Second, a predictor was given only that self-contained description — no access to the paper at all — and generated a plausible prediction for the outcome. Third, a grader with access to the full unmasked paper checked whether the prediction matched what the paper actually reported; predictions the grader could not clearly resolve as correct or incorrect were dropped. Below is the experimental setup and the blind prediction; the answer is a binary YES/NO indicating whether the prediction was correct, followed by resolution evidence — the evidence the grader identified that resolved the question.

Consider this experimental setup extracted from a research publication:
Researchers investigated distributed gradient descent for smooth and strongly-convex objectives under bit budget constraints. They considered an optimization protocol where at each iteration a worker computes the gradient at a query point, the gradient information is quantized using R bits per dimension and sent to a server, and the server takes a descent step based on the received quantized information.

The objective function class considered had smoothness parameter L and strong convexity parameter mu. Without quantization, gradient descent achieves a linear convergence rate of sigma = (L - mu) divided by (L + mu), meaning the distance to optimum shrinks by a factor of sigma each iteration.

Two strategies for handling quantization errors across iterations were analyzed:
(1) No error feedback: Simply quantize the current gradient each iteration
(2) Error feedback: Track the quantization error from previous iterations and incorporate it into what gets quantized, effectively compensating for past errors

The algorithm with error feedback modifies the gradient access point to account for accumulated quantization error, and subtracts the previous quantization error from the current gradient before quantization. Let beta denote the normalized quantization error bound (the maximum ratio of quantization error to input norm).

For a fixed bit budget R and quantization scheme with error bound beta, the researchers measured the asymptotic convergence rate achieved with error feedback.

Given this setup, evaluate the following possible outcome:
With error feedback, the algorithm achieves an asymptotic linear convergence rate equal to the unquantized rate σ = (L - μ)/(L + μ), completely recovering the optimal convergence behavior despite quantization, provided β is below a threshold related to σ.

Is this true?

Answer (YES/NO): YES